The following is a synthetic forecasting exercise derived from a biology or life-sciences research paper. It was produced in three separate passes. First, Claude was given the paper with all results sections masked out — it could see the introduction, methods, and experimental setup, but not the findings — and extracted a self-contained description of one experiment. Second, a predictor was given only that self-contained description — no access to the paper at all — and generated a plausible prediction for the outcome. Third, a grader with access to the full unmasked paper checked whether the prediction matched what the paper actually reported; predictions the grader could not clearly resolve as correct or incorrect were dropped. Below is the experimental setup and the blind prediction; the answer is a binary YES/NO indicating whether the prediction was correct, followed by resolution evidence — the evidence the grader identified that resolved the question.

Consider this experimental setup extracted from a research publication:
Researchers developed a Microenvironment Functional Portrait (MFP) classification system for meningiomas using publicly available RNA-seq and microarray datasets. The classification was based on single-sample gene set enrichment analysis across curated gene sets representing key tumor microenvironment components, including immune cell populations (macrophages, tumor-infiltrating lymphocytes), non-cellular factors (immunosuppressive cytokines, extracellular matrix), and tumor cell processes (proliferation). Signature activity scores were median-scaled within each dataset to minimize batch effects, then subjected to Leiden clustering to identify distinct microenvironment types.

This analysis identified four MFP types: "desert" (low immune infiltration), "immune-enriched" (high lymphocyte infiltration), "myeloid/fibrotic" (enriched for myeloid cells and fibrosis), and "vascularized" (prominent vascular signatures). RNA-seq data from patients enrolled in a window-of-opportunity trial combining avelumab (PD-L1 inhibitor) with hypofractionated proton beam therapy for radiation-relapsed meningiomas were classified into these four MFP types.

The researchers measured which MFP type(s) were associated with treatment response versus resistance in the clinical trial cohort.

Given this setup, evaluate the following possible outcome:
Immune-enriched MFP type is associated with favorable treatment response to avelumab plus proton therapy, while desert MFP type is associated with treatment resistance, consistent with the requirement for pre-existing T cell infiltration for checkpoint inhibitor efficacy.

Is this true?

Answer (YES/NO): NO